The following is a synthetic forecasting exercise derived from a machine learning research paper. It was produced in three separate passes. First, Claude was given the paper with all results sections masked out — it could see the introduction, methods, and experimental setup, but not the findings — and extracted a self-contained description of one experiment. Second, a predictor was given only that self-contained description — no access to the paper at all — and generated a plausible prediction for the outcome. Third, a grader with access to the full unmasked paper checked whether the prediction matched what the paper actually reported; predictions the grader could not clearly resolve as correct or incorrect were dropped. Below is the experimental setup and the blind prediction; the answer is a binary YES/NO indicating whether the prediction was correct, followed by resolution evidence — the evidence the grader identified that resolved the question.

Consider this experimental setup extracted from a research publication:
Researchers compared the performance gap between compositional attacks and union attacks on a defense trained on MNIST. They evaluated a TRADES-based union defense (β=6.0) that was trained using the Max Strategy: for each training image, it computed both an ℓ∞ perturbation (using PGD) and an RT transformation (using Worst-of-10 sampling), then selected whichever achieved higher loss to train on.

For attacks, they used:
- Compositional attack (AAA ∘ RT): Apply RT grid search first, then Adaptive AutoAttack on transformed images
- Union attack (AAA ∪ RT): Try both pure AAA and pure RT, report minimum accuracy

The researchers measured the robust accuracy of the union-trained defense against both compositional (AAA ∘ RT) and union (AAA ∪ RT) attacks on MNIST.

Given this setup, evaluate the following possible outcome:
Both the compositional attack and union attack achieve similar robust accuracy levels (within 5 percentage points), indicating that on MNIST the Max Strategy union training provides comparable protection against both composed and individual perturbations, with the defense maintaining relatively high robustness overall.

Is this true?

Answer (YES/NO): NO